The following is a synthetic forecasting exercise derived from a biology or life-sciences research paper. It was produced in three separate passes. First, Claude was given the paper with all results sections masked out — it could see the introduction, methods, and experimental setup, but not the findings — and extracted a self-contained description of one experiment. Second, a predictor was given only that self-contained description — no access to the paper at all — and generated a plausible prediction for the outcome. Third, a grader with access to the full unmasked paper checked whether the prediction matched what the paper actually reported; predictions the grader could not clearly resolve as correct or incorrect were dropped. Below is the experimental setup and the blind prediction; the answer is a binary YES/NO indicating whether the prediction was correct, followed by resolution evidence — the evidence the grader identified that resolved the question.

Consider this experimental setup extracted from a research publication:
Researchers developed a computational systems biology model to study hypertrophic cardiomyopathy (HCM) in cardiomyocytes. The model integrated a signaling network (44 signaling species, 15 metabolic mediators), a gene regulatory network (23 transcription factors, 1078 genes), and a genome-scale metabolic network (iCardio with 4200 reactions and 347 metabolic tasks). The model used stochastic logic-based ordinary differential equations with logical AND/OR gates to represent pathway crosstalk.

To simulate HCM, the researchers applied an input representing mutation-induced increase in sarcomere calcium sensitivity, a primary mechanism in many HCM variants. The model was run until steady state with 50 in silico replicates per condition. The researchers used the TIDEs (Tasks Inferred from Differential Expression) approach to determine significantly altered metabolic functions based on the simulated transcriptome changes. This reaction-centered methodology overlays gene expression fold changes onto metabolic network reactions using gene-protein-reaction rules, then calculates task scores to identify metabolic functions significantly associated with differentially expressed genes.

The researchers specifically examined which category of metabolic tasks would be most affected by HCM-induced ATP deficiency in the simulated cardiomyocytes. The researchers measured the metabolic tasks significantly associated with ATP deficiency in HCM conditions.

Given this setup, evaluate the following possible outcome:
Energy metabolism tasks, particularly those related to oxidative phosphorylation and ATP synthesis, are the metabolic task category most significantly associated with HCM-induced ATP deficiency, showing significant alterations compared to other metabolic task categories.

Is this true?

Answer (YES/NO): NO